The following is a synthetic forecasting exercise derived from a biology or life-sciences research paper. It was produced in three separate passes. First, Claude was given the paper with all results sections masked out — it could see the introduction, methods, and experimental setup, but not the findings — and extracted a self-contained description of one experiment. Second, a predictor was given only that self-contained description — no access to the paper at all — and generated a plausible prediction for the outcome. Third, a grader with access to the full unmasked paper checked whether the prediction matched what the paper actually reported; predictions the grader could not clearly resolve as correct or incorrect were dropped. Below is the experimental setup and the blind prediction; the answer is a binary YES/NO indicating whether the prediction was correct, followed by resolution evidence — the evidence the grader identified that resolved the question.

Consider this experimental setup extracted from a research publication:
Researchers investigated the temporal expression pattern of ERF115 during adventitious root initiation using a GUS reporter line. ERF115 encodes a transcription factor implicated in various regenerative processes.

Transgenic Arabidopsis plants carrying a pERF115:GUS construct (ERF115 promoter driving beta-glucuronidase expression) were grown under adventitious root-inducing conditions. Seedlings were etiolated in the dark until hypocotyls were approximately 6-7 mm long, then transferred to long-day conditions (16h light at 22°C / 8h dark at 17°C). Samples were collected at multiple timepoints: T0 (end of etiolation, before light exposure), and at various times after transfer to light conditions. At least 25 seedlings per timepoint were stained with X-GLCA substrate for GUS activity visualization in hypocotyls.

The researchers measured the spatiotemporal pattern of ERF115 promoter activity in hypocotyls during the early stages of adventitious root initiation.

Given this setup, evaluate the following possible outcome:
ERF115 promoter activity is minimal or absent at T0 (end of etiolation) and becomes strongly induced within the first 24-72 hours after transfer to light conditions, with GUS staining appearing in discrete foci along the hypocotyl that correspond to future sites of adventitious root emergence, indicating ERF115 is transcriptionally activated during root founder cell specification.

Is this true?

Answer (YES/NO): NO